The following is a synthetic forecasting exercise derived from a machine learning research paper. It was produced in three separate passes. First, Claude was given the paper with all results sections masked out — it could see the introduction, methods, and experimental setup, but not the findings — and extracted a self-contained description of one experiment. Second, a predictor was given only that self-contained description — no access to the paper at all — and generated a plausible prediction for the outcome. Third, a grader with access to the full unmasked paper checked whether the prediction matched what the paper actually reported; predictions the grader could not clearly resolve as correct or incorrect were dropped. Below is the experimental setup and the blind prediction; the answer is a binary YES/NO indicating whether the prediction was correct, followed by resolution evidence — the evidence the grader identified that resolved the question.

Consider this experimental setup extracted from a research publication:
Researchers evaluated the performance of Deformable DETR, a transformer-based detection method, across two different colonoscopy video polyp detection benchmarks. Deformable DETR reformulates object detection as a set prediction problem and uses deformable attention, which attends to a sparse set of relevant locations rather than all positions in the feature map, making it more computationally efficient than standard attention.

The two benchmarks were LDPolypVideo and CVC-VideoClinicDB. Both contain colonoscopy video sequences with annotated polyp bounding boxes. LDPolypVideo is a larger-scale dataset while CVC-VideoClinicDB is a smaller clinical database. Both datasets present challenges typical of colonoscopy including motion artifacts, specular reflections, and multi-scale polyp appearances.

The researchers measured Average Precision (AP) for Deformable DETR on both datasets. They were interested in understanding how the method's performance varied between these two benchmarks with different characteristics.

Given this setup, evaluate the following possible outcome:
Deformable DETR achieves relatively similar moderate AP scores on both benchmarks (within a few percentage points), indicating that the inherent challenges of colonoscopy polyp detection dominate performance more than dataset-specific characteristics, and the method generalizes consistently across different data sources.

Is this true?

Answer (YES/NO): NO